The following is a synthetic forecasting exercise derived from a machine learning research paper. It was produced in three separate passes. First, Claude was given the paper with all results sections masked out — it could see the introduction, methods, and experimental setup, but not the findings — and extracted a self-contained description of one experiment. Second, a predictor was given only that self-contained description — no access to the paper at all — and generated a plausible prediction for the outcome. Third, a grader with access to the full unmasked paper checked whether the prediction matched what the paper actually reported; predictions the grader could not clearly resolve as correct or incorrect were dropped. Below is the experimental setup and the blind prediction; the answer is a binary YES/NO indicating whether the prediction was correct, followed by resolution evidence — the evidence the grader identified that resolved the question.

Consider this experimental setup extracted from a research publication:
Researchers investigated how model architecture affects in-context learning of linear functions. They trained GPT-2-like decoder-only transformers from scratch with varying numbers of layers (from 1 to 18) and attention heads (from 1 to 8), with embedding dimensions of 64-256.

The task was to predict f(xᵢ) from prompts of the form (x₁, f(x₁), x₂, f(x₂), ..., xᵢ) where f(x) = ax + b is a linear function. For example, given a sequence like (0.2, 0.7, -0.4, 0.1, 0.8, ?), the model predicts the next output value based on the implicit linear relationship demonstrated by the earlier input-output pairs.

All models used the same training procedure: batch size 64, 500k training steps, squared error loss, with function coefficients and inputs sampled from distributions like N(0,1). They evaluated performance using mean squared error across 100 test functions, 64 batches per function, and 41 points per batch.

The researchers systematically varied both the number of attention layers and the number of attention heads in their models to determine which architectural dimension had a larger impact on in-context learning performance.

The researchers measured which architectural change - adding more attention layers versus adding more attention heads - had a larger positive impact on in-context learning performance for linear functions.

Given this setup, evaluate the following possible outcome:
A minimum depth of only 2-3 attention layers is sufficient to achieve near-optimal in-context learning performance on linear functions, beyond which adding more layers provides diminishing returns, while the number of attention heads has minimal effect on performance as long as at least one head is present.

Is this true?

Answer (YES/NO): NO